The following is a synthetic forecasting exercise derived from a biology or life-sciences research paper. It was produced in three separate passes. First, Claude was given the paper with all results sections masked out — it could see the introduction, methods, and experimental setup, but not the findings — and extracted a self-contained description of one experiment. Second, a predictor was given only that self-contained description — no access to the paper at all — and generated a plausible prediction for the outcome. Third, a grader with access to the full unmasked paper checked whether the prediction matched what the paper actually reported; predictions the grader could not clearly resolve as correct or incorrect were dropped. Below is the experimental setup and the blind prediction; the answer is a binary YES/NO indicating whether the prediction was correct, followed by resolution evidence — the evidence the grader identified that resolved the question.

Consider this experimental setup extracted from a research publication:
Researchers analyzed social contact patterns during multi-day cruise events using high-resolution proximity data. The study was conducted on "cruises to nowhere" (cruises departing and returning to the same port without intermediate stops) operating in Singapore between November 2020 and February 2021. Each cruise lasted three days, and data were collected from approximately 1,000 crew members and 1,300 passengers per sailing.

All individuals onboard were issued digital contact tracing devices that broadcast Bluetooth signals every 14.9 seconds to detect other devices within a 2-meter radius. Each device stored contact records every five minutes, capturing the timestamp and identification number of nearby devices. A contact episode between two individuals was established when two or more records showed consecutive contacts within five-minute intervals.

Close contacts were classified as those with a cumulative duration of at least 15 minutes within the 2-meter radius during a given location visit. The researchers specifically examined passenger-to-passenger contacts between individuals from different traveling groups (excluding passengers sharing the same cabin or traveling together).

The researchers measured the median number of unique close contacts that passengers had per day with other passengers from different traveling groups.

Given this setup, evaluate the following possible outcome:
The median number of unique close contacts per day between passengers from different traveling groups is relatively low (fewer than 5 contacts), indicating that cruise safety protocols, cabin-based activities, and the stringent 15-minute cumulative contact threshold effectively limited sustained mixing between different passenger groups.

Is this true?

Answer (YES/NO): NO